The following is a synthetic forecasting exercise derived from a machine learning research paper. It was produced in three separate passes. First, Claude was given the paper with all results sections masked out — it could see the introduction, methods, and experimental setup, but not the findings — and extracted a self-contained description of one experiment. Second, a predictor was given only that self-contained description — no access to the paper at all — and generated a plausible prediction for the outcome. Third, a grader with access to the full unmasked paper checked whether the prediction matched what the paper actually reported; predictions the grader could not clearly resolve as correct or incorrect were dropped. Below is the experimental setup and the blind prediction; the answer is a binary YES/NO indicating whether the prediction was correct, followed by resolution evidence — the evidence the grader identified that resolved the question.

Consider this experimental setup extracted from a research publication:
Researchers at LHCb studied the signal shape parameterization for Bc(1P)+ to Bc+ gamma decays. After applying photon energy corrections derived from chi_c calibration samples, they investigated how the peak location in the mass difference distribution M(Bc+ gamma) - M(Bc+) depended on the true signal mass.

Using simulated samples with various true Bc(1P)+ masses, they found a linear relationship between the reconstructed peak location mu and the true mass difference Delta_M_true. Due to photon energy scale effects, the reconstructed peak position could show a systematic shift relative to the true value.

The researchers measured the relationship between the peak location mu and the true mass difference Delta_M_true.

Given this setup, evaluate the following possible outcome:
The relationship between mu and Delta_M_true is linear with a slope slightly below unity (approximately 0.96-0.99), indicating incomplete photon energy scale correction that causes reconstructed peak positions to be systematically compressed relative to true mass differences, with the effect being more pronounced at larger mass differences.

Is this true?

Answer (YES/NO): NO